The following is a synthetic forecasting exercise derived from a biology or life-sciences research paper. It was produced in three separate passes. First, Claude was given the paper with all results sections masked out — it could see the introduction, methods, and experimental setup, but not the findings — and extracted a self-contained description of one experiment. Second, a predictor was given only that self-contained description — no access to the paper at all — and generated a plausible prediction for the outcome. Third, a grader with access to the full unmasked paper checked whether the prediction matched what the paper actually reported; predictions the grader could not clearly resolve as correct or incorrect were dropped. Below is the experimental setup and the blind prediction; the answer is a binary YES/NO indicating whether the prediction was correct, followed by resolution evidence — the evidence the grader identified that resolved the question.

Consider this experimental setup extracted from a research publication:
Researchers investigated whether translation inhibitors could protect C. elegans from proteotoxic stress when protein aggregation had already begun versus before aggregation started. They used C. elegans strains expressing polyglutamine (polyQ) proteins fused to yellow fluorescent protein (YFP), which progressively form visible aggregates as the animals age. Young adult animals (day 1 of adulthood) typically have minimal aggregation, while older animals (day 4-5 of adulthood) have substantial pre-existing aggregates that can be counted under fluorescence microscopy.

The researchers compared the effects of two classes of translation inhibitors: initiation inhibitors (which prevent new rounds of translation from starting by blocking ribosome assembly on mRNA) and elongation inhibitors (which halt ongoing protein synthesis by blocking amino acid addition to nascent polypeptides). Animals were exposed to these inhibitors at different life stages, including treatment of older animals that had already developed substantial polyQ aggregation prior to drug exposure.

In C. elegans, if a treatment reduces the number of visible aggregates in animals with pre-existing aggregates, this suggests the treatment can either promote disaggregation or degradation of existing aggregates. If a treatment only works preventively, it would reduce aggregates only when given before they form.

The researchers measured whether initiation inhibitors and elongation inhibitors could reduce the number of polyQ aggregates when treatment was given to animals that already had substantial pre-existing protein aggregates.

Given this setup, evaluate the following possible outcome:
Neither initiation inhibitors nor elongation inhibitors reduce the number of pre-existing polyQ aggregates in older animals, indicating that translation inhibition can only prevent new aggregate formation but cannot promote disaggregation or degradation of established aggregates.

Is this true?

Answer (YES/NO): YES